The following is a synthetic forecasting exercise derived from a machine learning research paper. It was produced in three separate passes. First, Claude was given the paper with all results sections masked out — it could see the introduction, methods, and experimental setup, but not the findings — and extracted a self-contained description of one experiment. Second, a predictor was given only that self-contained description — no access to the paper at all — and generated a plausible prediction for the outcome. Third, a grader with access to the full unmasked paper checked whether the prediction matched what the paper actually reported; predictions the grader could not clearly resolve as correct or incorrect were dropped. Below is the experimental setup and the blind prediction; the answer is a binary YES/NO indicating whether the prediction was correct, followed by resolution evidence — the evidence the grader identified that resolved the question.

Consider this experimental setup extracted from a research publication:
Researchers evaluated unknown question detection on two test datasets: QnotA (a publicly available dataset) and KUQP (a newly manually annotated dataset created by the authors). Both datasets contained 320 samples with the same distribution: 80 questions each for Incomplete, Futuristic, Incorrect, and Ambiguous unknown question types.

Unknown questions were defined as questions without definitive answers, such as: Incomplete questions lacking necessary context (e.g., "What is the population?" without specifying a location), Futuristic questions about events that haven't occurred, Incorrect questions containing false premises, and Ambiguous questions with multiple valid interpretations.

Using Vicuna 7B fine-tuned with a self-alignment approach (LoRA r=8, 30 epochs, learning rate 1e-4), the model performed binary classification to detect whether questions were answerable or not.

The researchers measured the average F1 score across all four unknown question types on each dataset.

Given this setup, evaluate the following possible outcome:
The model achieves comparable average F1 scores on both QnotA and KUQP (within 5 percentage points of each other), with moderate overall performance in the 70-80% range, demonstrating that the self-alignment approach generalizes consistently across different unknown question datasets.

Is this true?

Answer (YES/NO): NO